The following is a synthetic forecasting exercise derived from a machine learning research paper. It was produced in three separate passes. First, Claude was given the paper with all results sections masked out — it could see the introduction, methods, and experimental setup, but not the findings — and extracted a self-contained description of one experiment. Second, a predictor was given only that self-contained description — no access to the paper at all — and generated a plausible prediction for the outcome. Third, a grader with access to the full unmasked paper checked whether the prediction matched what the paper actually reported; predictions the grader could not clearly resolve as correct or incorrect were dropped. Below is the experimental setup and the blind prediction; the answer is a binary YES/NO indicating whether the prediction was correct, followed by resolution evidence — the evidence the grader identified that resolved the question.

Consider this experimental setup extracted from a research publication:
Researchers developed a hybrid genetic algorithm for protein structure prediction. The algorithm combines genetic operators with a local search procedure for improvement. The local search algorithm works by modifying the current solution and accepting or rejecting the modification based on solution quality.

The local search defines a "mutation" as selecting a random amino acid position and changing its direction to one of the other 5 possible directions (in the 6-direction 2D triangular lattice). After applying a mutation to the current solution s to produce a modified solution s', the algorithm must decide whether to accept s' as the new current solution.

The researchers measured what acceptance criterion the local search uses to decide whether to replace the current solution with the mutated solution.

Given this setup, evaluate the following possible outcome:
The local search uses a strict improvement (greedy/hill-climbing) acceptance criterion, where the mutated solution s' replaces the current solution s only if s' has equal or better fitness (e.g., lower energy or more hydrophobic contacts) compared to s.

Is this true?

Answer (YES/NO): YES